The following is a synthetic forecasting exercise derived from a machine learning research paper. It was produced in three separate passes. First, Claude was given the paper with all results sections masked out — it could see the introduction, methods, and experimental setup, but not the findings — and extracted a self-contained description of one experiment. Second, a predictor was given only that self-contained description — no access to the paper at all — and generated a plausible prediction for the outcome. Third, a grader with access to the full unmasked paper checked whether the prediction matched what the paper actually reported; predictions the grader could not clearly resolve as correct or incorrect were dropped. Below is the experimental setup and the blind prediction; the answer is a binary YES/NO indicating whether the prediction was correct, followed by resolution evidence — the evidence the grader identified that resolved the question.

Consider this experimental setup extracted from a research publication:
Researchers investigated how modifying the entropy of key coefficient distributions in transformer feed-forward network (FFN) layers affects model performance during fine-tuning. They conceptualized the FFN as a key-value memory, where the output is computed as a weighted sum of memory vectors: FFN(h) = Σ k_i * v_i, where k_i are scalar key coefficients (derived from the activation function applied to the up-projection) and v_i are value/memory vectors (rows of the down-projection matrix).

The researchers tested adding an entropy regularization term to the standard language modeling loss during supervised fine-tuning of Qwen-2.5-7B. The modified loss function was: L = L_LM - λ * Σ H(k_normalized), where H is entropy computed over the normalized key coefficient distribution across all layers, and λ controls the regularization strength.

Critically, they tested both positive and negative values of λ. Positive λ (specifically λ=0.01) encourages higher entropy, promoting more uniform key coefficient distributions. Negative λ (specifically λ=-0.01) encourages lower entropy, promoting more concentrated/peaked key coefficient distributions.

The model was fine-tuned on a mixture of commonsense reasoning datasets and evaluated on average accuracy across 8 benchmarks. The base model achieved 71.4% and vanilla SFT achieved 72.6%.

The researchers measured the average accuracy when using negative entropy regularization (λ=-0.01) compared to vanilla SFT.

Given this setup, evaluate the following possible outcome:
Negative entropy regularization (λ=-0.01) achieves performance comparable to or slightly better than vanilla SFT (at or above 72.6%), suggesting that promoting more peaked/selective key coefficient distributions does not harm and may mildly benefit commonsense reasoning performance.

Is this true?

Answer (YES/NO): NO